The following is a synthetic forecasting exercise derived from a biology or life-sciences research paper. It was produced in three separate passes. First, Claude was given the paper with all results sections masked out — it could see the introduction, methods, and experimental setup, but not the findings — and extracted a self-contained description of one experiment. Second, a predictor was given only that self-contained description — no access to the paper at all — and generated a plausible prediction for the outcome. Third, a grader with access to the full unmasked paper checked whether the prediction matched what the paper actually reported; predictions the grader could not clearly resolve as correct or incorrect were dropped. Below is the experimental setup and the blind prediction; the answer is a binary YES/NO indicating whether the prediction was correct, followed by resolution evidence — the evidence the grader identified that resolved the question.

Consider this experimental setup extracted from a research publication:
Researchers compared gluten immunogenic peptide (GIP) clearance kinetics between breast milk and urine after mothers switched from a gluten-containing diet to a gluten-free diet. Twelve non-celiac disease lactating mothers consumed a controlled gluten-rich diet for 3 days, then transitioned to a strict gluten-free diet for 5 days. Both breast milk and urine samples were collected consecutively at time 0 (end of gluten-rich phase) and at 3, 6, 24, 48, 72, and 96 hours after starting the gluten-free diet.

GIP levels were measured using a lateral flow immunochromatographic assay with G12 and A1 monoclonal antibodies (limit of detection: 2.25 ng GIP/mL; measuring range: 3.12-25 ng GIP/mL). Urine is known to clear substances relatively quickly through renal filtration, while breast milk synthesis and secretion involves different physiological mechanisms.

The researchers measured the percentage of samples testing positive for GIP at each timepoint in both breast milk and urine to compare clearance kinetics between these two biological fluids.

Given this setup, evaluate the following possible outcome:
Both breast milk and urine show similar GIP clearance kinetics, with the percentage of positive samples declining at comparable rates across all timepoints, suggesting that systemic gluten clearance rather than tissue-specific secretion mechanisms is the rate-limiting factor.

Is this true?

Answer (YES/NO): NO